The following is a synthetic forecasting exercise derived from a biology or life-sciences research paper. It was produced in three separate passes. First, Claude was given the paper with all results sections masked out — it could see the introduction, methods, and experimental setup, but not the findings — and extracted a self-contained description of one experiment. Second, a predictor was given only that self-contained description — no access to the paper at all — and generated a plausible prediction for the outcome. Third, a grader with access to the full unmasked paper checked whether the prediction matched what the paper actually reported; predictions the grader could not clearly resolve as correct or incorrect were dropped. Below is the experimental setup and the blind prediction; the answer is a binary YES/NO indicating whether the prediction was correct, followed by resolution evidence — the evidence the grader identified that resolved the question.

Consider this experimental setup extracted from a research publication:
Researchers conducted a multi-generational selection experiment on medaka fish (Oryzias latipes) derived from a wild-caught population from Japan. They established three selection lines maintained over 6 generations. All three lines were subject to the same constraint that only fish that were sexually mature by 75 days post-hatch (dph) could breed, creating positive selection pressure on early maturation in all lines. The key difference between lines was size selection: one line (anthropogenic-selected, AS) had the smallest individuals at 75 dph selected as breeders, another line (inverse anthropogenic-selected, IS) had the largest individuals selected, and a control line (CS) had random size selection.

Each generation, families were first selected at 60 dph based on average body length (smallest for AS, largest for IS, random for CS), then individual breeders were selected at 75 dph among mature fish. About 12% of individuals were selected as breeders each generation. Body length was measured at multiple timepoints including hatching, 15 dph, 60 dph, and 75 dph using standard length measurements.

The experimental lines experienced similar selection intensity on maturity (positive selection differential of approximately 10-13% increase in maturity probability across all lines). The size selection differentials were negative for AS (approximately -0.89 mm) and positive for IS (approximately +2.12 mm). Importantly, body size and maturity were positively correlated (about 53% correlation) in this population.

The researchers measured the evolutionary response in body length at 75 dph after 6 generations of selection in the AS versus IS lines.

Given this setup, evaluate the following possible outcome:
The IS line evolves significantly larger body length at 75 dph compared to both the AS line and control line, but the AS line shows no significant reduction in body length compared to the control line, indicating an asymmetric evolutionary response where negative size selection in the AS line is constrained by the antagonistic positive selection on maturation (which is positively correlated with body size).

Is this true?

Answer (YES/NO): YES